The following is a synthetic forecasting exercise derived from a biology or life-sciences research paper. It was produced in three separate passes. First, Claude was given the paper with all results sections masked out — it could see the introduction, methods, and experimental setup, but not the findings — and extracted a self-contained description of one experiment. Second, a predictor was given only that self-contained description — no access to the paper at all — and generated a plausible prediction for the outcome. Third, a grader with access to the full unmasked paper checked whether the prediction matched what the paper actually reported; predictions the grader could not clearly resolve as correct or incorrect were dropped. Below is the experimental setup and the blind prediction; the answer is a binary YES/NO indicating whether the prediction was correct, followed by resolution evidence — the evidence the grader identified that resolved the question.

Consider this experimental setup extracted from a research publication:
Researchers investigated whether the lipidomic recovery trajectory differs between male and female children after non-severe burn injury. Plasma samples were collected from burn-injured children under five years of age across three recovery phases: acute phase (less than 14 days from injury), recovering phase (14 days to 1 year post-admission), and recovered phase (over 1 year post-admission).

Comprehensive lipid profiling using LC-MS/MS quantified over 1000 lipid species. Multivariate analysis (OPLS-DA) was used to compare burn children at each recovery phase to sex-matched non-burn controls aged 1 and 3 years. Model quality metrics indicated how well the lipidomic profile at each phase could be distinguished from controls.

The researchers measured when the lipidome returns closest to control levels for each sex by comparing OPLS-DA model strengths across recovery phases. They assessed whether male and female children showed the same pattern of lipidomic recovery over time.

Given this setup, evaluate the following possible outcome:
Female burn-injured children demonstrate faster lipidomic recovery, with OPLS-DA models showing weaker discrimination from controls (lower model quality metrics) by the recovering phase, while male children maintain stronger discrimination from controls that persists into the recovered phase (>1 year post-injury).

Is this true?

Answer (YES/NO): NO